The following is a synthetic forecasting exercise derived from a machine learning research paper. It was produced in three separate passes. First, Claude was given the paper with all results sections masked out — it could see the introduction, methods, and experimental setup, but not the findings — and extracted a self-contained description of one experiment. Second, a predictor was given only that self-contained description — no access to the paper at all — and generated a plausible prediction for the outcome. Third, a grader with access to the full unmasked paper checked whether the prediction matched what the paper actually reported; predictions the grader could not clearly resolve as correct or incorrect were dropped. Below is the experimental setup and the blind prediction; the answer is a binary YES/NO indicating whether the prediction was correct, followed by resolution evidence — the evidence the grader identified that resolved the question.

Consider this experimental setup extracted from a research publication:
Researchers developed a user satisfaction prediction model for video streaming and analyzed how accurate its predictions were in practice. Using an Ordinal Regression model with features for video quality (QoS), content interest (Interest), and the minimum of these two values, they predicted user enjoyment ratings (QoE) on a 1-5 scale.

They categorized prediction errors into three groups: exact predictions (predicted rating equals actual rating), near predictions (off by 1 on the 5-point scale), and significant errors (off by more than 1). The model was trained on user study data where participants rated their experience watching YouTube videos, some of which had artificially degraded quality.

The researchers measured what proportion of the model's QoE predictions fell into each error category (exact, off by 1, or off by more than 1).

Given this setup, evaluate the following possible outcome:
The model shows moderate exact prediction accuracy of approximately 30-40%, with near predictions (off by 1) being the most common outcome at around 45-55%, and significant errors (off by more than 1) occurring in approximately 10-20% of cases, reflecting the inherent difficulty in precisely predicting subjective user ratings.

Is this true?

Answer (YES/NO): NO